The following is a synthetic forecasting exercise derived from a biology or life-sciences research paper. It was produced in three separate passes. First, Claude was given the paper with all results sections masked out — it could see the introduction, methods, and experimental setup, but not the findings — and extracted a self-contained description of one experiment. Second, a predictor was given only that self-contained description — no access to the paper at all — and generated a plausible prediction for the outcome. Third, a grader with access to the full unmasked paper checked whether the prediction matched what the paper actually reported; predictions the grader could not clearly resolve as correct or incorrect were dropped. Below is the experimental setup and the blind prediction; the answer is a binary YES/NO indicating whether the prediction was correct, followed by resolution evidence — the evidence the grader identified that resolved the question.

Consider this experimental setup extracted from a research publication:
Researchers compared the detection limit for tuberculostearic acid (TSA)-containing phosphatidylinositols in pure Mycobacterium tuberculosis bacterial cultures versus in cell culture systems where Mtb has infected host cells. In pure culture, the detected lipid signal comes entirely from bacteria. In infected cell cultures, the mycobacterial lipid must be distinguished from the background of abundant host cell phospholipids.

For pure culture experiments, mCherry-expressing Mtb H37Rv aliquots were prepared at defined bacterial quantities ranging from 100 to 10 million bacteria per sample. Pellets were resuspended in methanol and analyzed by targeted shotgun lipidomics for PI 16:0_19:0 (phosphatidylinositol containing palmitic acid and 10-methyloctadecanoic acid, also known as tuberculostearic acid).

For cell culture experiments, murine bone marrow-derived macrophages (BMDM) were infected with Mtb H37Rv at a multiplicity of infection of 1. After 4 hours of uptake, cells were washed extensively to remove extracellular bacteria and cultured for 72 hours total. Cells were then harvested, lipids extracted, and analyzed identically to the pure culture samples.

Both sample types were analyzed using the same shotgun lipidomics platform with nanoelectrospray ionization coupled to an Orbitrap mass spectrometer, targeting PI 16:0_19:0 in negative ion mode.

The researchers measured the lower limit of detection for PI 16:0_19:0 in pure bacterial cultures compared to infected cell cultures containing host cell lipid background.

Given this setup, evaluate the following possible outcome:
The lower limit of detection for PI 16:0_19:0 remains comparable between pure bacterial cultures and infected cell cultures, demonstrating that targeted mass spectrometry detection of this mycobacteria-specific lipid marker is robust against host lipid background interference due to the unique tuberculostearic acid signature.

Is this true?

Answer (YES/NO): NO